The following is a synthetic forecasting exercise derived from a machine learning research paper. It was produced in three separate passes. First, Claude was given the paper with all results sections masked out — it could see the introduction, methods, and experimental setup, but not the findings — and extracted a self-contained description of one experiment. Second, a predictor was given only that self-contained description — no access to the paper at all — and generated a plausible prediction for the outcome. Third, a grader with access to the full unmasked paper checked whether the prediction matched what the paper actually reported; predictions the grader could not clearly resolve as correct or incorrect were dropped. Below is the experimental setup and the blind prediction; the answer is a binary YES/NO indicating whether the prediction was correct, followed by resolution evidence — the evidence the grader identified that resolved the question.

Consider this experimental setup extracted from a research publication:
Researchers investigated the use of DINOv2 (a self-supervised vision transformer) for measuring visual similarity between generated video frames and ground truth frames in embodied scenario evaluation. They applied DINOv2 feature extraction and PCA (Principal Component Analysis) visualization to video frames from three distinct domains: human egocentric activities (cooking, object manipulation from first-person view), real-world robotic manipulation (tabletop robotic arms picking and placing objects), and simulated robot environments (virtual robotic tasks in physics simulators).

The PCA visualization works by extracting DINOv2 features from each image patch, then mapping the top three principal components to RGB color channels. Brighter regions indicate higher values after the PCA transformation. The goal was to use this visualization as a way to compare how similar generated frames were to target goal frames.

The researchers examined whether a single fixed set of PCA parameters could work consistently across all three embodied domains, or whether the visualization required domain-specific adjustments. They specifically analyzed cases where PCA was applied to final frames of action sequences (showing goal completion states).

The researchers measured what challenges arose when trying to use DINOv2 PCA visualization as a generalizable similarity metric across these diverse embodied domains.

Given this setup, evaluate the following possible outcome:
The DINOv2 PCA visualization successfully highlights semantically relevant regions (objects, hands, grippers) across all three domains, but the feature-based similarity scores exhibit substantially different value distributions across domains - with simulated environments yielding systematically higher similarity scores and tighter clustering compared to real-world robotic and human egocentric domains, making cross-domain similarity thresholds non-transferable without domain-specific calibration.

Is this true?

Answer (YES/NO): NO